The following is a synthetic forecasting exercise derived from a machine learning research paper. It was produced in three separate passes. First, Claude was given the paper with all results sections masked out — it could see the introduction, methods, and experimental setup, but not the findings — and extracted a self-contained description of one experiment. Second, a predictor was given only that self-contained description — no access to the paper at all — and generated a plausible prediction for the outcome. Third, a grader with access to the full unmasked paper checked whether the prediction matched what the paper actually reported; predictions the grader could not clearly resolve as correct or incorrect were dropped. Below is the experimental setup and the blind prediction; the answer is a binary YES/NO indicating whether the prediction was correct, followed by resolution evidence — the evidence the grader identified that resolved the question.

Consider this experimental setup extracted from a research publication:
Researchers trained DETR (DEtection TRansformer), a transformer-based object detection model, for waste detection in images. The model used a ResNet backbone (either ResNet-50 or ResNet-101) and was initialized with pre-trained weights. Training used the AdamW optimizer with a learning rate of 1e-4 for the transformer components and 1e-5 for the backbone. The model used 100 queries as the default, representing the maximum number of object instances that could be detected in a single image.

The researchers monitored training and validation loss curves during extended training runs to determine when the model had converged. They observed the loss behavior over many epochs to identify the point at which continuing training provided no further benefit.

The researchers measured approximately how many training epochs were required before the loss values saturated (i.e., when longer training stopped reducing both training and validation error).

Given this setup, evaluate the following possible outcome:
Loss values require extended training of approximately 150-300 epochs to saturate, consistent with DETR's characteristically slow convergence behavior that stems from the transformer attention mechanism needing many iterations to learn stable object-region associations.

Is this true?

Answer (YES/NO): NO